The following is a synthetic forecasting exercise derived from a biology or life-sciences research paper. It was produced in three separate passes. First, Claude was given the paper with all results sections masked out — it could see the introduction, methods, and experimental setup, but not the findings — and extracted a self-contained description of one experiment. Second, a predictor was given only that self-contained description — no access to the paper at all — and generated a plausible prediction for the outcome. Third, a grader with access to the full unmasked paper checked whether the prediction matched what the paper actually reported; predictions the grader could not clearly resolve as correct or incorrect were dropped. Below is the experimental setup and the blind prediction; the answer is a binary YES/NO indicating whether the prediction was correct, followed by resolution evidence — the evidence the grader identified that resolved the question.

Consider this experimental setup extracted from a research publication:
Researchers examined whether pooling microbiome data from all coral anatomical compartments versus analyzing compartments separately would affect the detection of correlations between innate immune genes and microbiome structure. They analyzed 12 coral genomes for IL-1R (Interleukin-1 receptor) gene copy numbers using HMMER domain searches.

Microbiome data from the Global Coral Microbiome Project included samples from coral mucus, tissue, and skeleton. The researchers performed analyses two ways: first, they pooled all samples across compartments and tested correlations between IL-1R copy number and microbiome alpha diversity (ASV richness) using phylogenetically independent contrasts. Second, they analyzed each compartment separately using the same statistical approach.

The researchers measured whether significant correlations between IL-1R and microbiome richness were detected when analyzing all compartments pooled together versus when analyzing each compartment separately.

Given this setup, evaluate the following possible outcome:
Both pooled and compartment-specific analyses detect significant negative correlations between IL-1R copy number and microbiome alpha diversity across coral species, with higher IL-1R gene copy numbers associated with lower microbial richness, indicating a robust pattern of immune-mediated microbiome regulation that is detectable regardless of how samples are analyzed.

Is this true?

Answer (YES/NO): NO